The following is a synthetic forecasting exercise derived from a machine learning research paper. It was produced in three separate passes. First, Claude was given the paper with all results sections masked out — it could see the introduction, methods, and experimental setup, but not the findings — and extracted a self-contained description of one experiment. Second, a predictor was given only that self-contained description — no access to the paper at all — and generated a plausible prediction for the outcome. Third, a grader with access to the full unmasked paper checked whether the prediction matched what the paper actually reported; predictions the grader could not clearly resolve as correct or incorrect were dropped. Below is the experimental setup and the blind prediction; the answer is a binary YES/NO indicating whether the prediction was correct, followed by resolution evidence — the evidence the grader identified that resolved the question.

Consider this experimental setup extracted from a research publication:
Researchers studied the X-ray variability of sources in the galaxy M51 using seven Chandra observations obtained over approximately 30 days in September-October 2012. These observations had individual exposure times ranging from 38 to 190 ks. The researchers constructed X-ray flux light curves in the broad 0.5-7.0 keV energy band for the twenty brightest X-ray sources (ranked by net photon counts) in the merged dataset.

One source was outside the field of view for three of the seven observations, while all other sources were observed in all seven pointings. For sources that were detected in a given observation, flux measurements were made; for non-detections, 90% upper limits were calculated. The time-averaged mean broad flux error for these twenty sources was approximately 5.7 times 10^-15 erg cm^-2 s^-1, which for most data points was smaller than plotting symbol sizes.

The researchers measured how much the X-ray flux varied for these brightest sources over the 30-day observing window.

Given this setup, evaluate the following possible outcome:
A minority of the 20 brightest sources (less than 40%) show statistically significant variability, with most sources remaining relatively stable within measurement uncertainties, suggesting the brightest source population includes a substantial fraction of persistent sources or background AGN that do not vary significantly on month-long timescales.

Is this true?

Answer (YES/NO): YES